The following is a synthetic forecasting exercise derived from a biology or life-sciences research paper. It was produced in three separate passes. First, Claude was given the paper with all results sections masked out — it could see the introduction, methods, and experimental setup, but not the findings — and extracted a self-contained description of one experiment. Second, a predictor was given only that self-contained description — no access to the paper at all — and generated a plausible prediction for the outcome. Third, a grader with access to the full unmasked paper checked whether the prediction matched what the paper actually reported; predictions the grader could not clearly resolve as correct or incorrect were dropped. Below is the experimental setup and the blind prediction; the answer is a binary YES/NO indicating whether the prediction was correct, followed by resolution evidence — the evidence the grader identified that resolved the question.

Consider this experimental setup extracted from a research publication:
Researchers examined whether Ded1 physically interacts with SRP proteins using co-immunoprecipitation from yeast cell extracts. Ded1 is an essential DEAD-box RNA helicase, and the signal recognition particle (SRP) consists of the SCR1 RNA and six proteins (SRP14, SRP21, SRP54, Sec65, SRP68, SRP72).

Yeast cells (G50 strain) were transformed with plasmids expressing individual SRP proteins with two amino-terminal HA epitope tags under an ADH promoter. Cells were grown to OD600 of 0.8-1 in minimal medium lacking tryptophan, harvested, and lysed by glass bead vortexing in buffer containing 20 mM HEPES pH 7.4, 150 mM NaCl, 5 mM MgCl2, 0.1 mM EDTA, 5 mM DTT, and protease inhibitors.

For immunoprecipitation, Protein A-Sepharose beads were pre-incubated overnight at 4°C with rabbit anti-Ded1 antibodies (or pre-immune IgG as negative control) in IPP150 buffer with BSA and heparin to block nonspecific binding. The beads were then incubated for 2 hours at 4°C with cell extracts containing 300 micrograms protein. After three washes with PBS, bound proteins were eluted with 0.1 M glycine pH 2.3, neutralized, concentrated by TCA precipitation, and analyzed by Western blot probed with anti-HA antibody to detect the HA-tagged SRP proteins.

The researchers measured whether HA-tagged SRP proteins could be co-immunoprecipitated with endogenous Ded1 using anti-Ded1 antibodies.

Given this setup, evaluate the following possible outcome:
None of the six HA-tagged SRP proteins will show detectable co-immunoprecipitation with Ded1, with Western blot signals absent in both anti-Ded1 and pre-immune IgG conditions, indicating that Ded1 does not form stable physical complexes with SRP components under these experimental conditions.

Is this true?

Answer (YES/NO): NO